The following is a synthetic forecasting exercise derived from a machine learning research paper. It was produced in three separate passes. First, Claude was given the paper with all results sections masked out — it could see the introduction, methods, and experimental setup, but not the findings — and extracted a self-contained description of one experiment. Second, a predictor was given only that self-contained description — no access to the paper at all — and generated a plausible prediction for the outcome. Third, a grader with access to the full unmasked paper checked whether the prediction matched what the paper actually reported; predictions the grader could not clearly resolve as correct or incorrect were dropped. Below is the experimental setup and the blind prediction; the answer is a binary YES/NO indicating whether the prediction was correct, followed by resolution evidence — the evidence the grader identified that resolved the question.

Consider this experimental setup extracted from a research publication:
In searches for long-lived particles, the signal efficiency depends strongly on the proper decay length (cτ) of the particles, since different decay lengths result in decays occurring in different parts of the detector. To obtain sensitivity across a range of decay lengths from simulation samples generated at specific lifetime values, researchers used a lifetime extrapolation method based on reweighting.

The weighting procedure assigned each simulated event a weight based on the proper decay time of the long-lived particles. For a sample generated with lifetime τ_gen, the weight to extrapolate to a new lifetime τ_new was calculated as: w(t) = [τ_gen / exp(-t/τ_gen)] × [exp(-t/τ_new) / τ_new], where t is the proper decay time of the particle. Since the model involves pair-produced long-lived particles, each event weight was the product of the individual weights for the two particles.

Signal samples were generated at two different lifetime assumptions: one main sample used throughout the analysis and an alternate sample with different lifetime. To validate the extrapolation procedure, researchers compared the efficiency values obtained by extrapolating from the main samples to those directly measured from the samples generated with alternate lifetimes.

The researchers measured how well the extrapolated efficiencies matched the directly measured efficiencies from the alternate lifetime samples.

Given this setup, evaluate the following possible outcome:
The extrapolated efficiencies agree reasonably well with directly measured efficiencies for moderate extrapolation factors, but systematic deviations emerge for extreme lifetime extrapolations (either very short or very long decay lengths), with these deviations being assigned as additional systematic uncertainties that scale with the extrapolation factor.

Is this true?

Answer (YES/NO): NO